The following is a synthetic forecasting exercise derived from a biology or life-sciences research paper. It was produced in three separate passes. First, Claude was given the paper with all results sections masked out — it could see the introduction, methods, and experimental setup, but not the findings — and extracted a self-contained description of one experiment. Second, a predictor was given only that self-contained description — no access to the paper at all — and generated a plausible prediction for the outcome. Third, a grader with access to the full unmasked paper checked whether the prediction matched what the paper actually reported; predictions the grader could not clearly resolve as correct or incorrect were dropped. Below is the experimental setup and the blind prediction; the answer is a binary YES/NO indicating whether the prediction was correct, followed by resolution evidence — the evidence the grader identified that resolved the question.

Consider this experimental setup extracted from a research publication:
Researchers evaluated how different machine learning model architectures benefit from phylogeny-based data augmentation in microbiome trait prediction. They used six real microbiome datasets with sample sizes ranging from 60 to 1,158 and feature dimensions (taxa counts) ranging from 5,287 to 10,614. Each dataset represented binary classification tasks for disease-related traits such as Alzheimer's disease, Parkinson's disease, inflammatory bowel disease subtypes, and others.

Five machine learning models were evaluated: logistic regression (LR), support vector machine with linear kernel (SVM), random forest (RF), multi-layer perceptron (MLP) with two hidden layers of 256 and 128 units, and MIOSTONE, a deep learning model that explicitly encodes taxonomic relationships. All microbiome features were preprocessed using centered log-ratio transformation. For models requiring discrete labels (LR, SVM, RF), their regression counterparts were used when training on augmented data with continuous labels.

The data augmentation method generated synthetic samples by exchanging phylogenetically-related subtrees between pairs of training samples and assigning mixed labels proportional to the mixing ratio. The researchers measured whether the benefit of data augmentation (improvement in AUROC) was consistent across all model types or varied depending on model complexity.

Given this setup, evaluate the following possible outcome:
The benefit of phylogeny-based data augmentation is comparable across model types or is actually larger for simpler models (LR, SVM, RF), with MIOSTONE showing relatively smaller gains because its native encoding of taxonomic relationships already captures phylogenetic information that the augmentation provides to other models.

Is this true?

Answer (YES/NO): NO